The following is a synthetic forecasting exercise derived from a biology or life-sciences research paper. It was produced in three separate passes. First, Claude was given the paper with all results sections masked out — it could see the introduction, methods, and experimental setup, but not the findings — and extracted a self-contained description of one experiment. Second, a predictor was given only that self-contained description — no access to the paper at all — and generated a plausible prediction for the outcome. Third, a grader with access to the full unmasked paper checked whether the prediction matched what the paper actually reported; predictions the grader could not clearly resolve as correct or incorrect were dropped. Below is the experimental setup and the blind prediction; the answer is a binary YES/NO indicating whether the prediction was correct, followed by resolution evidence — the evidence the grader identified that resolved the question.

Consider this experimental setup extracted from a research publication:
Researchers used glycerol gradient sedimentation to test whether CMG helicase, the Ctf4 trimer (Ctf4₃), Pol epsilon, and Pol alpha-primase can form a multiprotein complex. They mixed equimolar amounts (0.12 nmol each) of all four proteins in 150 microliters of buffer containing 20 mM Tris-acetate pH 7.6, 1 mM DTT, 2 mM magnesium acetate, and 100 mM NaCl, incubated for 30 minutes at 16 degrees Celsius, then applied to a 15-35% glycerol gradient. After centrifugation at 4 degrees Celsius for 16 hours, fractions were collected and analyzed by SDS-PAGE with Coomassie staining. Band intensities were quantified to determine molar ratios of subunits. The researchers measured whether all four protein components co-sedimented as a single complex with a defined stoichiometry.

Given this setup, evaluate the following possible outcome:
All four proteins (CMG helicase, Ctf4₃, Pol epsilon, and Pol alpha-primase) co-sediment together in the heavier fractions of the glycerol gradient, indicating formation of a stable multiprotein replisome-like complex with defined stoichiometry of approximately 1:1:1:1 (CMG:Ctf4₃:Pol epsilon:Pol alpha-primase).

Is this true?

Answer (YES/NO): NO